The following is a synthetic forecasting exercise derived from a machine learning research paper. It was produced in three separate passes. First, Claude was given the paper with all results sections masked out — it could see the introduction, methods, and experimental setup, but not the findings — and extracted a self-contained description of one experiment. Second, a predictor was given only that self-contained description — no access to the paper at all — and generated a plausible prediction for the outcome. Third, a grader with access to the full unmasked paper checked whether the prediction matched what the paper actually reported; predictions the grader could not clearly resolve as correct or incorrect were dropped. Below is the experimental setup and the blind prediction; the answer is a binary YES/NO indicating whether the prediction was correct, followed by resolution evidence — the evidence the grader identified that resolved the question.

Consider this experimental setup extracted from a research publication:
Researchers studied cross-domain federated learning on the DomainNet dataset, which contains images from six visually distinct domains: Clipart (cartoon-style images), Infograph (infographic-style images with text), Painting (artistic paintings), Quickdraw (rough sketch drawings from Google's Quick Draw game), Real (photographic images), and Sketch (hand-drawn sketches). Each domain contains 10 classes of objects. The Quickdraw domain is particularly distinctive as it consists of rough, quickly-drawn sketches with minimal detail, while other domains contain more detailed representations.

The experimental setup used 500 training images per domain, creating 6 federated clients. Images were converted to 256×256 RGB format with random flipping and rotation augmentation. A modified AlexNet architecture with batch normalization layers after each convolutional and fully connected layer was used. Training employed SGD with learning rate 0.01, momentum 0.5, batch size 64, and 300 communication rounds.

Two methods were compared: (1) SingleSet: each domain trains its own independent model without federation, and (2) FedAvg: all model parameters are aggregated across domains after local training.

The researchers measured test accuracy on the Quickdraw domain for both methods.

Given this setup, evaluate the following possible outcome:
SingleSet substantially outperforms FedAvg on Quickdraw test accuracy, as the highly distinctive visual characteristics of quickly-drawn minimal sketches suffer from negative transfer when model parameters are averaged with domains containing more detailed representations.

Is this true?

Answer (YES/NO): YES